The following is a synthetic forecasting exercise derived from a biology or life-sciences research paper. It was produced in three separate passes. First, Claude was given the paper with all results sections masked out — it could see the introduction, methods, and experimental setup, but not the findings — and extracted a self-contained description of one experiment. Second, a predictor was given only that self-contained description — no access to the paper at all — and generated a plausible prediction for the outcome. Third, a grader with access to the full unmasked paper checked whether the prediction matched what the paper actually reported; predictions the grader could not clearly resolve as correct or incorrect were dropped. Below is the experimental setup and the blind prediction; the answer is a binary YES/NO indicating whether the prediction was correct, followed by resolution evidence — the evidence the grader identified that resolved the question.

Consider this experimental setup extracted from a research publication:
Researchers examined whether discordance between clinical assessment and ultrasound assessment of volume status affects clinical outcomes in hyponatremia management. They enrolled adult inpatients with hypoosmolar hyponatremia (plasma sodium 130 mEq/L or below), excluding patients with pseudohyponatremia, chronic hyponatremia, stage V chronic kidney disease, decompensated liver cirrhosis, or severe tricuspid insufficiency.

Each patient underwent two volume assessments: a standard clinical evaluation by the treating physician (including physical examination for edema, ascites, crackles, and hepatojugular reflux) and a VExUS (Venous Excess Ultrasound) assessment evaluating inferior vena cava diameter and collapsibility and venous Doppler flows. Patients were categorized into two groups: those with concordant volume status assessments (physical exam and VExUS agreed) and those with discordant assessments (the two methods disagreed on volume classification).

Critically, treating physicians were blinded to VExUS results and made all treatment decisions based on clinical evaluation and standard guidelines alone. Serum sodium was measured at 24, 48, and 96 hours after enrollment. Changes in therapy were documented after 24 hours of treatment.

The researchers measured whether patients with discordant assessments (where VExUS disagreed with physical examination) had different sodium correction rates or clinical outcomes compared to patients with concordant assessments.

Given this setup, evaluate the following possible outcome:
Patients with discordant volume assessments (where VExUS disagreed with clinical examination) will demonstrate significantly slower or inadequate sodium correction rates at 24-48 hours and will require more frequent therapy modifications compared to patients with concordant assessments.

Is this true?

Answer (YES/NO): NO